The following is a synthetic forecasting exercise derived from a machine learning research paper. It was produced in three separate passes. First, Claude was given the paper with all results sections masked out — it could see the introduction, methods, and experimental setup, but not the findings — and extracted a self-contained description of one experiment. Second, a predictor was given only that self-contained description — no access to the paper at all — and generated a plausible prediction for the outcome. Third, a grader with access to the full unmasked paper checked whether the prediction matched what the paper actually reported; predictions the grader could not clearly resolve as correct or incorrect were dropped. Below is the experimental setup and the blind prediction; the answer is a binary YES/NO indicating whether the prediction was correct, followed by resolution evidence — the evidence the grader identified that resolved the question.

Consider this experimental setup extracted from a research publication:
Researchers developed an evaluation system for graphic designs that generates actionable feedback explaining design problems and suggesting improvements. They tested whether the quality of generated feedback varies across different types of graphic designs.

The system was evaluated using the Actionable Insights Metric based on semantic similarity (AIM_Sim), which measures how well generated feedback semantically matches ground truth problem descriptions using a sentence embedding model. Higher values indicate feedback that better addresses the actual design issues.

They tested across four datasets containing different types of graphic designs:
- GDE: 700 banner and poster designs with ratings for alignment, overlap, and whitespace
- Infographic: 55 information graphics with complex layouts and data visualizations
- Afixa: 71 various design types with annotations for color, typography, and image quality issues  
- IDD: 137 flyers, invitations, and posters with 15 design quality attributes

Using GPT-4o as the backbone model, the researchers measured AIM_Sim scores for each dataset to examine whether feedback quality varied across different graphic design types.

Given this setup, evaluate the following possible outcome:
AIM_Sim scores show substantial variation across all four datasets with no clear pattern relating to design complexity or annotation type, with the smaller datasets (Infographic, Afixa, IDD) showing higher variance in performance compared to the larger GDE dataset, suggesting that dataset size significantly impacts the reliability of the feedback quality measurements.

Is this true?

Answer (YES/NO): NO